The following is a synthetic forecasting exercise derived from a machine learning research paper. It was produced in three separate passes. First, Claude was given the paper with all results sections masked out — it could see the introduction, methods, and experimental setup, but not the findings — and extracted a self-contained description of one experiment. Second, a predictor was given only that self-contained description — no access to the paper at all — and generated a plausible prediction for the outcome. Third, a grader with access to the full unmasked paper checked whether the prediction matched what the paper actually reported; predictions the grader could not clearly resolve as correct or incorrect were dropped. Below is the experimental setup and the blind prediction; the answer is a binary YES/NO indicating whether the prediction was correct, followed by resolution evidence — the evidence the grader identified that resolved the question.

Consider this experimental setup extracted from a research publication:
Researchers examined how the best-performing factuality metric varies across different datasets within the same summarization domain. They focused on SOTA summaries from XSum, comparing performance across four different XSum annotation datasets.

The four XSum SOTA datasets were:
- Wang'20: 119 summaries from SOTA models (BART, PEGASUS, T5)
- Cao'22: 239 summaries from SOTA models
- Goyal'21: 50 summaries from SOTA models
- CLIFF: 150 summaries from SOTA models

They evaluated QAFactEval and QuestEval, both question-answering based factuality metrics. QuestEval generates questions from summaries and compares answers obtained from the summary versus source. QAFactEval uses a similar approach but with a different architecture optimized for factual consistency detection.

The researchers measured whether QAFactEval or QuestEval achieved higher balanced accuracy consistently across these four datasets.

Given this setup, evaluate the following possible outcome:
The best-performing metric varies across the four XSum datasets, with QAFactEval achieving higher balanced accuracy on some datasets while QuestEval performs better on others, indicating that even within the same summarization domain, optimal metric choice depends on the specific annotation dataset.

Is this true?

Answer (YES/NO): YES